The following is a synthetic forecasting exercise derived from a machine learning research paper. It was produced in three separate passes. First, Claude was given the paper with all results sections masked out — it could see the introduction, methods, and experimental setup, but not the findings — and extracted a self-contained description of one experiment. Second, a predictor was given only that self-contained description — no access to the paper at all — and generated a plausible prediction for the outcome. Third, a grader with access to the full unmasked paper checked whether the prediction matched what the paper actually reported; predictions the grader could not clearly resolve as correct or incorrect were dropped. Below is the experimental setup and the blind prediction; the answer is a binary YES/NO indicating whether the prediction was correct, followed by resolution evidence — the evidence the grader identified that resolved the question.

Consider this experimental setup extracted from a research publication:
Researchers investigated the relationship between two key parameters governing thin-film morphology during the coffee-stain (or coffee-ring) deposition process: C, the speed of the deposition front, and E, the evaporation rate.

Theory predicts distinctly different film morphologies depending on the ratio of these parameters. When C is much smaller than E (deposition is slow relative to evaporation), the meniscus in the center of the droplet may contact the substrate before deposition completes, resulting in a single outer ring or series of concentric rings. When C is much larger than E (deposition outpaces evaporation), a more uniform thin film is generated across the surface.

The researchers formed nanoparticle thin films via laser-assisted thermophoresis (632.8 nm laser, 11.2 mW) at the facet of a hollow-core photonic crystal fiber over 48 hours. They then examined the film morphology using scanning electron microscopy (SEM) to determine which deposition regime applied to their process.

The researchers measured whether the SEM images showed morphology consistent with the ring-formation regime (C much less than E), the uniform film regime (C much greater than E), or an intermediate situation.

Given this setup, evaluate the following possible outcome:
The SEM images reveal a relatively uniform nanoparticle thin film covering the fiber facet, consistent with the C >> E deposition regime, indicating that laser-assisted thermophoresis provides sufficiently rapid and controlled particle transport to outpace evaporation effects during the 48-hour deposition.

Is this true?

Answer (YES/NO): NO